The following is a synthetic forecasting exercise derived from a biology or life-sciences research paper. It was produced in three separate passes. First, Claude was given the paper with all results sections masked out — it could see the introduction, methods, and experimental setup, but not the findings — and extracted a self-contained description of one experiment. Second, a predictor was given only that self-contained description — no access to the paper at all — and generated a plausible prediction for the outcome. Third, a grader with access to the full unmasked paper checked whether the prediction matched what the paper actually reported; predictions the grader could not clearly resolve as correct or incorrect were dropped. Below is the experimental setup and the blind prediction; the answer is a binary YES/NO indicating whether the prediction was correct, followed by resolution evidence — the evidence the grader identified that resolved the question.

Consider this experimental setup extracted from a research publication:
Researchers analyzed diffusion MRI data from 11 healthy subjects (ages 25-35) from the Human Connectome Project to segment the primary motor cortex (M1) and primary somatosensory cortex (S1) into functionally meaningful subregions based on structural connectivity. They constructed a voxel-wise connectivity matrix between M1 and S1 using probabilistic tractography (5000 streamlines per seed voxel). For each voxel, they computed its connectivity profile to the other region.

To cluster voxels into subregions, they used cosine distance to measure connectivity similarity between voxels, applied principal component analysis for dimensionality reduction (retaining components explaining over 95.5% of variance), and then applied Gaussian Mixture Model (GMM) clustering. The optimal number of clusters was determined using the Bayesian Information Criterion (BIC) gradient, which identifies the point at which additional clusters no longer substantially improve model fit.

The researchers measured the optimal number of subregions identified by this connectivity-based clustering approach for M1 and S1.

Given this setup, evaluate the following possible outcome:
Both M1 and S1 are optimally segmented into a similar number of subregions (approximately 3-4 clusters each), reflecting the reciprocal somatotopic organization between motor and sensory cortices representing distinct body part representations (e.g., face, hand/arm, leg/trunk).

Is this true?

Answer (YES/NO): NO